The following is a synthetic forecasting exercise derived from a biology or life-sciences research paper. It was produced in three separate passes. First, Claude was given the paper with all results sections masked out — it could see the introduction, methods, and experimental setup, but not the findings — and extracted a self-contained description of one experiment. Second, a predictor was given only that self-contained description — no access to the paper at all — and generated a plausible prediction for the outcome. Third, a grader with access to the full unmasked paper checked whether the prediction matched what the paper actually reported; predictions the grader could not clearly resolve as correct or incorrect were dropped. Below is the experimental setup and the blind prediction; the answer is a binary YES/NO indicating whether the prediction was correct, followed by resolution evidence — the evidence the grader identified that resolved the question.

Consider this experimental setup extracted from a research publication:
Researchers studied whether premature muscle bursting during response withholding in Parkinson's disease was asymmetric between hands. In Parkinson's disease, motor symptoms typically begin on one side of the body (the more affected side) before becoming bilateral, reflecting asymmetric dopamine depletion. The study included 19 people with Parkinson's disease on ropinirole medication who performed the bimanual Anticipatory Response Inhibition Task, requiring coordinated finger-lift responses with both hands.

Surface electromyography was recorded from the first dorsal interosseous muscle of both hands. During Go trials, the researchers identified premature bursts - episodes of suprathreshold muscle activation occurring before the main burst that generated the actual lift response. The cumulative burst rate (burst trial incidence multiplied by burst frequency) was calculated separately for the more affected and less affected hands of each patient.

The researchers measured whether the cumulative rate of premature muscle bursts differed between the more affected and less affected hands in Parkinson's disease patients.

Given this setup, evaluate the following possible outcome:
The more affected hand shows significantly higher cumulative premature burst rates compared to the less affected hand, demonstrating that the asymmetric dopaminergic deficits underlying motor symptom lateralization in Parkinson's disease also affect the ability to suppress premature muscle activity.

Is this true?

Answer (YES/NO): NO